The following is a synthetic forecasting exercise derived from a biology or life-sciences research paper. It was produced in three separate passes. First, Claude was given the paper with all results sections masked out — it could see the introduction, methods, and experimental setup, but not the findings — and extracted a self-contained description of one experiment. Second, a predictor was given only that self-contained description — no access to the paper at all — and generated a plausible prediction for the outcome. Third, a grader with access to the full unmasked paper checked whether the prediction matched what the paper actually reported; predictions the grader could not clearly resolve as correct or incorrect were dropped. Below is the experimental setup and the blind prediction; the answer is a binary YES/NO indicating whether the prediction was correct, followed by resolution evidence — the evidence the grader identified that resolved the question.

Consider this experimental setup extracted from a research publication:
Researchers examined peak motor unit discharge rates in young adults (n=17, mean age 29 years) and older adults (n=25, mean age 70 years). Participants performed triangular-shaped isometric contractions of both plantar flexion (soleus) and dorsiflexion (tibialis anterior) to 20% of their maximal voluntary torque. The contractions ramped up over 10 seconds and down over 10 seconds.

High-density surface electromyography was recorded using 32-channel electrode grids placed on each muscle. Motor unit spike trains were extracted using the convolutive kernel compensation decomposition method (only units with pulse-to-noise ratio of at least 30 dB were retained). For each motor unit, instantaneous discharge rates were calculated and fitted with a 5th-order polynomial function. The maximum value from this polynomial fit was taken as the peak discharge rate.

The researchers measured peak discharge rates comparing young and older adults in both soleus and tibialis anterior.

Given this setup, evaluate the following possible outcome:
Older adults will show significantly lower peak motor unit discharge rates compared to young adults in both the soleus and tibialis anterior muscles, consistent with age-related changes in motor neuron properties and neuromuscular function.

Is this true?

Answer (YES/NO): YES